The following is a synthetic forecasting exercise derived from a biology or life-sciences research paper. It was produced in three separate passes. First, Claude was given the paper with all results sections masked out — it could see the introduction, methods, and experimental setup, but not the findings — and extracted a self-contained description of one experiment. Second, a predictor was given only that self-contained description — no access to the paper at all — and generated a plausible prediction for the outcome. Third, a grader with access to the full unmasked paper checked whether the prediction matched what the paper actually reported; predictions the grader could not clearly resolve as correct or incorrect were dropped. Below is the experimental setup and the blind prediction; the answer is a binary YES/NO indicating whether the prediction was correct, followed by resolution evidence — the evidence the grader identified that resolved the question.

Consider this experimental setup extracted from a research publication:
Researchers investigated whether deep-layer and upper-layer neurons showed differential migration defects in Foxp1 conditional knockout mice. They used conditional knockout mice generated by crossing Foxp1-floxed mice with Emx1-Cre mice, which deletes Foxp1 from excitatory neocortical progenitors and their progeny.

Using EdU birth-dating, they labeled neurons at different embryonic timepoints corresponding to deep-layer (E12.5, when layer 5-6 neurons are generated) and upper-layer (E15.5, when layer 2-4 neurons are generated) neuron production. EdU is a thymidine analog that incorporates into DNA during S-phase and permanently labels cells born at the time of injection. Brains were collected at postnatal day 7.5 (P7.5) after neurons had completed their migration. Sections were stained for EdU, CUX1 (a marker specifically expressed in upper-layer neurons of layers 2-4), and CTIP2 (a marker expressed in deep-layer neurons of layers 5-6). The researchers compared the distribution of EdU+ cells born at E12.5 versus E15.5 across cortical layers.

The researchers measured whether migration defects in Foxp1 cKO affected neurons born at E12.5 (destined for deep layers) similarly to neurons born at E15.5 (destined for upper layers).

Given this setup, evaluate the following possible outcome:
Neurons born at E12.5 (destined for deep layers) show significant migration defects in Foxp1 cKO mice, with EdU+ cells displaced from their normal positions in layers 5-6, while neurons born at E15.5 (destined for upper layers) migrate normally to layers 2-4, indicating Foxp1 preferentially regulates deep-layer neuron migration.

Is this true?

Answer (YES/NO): NO